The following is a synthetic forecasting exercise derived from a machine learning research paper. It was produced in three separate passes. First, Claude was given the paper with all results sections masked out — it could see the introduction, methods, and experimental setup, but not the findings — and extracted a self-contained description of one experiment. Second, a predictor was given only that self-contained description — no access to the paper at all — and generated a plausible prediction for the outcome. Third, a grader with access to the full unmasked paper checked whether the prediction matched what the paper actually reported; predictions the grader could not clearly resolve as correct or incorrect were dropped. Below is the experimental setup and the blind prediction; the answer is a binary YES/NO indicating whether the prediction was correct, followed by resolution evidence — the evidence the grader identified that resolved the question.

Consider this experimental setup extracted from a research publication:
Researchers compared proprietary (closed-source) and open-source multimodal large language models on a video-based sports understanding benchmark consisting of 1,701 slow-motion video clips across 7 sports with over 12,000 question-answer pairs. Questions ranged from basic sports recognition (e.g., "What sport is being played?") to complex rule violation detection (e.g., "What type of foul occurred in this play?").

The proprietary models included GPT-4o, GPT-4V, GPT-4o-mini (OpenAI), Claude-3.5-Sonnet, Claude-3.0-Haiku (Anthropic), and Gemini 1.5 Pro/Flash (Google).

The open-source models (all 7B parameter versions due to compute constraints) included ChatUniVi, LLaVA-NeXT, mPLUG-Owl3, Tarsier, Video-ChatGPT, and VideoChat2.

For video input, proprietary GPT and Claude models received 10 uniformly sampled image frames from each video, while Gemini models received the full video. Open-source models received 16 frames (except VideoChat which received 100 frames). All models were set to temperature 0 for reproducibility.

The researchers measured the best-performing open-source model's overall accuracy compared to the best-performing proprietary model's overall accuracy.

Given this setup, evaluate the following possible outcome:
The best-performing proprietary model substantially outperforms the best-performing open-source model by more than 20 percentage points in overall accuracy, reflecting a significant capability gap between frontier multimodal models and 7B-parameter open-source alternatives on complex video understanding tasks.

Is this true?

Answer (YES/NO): NO